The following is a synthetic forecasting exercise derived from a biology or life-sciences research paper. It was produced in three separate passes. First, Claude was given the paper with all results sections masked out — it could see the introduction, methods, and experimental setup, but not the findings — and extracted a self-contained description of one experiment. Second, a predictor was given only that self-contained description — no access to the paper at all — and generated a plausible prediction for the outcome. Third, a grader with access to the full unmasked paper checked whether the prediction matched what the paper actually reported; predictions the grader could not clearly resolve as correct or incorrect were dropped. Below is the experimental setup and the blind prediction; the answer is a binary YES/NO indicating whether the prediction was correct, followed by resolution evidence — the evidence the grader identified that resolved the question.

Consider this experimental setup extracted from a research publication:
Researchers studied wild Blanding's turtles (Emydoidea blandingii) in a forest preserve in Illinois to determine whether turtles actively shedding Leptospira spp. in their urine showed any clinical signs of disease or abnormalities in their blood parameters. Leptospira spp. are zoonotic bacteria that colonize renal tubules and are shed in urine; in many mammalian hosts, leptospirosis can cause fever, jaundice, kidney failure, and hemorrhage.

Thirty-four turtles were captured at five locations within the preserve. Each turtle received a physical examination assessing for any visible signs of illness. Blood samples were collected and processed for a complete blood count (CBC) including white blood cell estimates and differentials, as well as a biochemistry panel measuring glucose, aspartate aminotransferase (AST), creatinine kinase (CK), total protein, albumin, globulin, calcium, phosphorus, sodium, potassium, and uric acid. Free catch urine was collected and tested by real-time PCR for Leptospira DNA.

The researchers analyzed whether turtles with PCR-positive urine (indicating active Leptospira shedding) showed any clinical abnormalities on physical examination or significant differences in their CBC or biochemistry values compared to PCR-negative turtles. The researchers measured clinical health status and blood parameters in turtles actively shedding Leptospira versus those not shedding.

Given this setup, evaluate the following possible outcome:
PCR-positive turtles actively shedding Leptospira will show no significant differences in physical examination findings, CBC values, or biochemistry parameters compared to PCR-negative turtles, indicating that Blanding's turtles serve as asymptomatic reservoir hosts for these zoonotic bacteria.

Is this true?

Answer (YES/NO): YES